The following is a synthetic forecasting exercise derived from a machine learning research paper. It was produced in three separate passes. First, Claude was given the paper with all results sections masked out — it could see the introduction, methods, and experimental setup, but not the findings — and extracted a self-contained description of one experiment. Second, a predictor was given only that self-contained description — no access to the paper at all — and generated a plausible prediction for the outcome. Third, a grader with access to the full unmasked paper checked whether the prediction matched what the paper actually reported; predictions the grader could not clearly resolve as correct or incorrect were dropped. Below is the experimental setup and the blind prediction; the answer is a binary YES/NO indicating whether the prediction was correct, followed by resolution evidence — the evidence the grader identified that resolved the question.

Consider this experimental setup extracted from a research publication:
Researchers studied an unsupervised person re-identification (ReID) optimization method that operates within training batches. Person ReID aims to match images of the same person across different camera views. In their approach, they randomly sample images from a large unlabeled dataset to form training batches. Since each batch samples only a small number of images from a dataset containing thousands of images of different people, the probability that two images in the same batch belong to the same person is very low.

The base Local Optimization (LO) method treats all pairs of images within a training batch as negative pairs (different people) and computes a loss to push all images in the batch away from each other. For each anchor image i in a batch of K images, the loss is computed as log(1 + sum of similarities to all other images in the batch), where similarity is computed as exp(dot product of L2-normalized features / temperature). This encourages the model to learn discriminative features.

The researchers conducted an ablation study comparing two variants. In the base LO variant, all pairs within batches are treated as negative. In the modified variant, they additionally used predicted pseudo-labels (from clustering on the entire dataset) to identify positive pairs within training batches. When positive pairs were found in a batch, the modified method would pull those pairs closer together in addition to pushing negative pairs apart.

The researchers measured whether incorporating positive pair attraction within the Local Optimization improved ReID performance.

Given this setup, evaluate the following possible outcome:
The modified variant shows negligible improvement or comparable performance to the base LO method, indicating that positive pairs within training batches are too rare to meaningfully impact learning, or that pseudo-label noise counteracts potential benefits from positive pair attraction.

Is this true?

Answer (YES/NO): YES